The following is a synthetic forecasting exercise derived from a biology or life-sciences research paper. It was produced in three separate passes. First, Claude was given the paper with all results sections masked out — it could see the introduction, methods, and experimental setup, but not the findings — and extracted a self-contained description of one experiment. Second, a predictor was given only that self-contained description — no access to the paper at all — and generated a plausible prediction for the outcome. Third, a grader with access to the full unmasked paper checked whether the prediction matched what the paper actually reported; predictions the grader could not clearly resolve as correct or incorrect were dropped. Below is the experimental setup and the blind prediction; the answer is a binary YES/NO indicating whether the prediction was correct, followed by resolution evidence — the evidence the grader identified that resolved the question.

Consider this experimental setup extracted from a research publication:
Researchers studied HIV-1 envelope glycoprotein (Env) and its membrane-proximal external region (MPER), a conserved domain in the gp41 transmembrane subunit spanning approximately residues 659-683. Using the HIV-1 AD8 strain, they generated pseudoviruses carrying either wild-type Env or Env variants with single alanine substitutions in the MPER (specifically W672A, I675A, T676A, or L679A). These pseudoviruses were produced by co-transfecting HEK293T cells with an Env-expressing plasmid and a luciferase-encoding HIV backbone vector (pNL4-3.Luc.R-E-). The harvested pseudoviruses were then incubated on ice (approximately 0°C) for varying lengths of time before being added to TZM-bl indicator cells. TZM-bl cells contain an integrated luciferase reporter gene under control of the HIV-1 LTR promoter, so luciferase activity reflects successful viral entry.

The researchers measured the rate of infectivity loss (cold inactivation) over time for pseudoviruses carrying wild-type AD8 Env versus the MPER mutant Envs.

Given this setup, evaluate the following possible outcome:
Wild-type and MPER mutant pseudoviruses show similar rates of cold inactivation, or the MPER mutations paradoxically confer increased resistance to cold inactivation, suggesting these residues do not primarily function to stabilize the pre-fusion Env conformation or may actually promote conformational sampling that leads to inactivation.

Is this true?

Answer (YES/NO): NO